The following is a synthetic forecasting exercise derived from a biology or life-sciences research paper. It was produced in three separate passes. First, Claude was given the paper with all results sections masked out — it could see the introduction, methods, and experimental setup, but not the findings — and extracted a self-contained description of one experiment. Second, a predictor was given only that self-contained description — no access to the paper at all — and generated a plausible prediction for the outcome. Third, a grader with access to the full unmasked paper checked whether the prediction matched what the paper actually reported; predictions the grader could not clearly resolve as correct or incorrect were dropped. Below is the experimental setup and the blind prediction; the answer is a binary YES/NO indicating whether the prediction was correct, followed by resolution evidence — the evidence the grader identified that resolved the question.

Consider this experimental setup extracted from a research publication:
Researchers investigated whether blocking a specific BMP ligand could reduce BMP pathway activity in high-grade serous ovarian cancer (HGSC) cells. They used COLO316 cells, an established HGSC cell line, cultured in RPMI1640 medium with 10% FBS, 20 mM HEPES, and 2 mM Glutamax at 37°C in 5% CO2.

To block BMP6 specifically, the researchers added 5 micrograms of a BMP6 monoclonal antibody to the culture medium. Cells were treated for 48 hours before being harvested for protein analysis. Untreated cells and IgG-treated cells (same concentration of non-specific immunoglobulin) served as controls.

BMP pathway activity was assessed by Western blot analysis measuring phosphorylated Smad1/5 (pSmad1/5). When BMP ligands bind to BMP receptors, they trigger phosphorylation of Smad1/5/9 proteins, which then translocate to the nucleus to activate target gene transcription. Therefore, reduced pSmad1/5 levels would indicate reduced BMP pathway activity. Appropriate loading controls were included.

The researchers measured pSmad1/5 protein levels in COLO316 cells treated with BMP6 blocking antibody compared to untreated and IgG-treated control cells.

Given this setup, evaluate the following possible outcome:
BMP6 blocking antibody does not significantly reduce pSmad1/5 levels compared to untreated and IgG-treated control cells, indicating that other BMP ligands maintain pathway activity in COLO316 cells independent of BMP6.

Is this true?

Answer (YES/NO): NO